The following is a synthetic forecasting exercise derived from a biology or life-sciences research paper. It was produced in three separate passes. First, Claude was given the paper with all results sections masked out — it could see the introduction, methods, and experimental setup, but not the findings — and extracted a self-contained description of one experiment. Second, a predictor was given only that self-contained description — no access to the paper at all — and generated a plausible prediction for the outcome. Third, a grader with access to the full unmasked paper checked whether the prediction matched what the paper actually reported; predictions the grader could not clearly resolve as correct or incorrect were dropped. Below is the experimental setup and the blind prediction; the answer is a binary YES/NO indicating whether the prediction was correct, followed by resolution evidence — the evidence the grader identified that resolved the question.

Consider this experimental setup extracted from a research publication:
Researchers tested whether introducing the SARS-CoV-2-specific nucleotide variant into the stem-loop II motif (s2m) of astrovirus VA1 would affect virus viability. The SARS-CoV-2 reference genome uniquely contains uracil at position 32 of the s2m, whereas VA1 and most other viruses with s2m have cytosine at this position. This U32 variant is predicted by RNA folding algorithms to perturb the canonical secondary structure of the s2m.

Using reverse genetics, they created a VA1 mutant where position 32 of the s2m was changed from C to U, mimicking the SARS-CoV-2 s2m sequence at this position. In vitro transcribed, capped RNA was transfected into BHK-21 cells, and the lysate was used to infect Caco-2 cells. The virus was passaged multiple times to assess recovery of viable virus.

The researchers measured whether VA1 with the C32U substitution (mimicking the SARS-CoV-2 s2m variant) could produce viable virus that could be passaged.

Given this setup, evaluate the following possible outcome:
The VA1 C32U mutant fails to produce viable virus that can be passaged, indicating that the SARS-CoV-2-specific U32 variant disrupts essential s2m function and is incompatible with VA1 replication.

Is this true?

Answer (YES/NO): YES